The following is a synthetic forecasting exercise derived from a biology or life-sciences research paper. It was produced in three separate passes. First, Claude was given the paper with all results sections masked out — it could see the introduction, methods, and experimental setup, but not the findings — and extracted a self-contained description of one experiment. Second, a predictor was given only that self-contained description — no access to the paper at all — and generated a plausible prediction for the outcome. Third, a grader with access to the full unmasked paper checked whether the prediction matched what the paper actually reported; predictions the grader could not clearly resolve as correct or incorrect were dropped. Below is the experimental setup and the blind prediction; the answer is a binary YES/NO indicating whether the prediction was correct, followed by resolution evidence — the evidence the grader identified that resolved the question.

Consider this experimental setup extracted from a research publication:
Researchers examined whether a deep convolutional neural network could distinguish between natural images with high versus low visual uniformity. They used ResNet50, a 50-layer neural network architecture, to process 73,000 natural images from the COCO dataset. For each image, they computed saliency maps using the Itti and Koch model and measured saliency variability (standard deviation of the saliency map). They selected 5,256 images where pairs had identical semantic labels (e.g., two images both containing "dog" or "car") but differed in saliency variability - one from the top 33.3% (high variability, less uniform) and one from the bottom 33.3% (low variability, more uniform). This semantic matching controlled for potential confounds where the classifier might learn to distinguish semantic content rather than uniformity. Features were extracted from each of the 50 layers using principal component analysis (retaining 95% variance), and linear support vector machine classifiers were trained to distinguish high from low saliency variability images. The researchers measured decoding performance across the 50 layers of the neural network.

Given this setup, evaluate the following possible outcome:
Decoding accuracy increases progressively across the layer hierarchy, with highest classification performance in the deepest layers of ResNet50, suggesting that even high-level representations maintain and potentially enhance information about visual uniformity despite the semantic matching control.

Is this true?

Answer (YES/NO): NO